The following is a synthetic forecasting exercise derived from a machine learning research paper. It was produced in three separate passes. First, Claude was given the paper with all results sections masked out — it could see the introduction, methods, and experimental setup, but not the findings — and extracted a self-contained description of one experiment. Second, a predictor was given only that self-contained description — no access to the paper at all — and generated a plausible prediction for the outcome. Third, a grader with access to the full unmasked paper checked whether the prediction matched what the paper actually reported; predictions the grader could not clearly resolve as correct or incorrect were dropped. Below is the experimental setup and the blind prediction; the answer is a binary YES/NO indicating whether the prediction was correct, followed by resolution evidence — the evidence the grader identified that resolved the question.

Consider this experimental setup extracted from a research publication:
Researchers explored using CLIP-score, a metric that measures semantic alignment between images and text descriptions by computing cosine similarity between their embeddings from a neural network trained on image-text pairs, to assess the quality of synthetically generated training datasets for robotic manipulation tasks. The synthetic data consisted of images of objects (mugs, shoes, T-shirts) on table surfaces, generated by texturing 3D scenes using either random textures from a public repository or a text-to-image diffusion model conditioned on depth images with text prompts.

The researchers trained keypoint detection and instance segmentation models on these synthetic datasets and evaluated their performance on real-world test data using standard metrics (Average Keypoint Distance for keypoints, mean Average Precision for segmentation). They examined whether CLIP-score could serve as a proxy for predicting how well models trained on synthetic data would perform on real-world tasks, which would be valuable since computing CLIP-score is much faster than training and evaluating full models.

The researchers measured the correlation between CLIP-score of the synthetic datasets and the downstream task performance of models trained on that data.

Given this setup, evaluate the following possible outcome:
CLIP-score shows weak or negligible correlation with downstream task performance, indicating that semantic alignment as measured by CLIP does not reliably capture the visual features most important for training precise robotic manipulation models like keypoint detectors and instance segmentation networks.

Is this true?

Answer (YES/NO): YES